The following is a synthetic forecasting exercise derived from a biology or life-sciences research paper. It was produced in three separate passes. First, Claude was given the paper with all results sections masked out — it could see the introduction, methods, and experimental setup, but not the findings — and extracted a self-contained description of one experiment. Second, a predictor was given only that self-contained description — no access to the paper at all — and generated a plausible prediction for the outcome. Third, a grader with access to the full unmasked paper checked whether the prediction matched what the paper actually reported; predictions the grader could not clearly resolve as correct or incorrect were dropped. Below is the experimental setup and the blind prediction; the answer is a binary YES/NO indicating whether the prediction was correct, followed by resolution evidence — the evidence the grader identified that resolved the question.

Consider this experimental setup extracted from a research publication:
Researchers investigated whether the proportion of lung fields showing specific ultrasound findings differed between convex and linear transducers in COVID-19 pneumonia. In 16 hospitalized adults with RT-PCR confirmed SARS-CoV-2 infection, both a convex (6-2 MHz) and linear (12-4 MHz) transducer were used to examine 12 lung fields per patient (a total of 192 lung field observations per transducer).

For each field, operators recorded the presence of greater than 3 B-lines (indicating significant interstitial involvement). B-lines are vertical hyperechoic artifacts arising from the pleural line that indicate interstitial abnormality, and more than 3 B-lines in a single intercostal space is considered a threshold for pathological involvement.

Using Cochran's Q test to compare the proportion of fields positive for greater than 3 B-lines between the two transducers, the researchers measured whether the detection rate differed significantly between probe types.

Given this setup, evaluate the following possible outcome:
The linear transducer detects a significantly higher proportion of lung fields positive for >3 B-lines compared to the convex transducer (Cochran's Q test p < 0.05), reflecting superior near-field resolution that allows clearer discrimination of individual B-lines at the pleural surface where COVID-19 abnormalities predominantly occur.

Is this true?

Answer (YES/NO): NO